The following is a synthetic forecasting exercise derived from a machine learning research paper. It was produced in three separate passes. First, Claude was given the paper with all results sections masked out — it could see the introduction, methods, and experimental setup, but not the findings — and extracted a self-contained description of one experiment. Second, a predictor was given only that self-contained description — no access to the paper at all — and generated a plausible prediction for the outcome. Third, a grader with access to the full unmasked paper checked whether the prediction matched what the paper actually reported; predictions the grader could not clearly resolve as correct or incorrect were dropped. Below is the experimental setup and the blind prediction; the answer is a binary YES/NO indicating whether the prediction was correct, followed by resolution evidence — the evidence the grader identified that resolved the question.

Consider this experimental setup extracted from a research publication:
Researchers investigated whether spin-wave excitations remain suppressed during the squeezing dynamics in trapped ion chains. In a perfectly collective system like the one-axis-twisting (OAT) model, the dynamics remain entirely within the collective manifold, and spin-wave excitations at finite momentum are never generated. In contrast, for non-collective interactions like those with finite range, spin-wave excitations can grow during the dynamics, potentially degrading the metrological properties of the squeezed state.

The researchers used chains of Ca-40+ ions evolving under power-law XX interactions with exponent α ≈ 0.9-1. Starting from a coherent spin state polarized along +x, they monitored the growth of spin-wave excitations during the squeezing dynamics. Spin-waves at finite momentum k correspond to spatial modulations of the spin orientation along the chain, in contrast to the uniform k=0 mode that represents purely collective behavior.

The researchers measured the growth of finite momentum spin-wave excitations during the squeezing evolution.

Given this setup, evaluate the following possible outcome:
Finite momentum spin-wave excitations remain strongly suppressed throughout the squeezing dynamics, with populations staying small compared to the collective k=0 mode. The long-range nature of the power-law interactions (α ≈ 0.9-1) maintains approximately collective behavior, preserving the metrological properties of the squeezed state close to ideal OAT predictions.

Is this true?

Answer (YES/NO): NO